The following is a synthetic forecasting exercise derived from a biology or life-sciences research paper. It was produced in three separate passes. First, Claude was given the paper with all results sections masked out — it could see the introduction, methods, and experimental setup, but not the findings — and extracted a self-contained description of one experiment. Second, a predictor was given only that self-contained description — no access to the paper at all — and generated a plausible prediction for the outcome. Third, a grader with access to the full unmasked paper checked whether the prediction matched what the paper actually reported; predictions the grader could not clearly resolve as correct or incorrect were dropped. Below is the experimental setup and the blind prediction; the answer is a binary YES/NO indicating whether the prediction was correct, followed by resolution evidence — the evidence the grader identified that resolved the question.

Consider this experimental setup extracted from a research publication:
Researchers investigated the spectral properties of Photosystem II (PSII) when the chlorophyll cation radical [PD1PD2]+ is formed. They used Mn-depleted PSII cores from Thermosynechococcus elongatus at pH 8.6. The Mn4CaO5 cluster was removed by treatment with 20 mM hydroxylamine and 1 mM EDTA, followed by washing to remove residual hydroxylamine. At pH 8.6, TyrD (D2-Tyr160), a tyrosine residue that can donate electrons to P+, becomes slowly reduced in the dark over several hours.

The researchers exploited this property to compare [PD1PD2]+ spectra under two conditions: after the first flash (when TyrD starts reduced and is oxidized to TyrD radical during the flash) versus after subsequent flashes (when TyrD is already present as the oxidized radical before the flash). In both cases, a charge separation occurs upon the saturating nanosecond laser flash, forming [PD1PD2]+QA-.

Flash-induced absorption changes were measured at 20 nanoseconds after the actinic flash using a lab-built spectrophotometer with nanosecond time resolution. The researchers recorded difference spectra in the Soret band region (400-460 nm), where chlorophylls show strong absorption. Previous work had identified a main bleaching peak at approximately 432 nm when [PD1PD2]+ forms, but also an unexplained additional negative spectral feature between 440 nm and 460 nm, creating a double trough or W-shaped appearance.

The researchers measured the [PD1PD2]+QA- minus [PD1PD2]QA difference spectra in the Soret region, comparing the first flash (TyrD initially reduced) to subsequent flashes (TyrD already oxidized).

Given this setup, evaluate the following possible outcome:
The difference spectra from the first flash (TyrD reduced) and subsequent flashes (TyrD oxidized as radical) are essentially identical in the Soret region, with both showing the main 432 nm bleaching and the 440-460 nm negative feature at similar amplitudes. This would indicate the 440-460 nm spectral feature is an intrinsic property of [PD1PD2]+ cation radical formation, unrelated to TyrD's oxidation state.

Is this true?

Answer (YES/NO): NO